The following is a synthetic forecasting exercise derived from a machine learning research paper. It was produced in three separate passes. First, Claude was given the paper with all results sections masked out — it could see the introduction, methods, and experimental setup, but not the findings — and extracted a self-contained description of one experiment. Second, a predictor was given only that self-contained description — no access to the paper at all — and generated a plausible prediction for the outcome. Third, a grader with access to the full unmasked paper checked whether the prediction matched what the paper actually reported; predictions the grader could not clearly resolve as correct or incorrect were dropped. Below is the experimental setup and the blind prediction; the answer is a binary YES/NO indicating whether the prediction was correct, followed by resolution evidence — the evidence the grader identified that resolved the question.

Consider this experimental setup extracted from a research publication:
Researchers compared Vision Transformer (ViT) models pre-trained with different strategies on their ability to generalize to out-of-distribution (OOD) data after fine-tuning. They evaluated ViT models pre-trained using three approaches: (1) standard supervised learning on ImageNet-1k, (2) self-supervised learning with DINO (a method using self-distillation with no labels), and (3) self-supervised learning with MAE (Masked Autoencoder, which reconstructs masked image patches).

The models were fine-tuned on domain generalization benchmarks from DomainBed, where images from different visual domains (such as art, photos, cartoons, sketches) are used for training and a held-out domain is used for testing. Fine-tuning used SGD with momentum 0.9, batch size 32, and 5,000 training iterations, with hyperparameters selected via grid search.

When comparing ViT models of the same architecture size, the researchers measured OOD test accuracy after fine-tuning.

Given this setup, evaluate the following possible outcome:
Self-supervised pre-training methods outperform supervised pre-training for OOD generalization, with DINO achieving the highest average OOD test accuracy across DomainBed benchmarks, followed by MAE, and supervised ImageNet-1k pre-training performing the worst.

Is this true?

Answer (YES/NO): NO